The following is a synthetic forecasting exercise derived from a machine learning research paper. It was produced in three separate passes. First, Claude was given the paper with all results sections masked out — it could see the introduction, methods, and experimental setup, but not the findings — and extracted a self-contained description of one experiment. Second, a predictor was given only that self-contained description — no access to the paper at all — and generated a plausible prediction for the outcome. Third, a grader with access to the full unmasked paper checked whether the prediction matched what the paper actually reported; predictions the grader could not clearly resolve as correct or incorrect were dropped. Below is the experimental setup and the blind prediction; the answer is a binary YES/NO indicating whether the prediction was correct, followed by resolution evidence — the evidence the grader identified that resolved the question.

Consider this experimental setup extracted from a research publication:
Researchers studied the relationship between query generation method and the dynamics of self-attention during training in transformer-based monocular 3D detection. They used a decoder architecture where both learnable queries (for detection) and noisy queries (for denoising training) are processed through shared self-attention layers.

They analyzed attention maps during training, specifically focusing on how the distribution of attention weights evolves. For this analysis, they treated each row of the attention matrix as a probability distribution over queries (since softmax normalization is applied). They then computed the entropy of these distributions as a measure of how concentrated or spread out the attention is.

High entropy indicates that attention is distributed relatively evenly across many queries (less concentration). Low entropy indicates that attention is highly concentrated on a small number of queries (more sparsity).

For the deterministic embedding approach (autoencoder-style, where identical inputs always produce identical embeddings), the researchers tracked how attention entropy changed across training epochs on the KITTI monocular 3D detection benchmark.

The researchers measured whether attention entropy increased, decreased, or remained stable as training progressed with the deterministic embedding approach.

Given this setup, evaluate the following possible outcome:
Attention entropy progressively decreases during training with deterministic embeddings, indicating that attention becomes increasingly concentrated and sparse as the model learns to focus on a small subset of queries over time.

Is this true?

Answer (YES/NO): YES